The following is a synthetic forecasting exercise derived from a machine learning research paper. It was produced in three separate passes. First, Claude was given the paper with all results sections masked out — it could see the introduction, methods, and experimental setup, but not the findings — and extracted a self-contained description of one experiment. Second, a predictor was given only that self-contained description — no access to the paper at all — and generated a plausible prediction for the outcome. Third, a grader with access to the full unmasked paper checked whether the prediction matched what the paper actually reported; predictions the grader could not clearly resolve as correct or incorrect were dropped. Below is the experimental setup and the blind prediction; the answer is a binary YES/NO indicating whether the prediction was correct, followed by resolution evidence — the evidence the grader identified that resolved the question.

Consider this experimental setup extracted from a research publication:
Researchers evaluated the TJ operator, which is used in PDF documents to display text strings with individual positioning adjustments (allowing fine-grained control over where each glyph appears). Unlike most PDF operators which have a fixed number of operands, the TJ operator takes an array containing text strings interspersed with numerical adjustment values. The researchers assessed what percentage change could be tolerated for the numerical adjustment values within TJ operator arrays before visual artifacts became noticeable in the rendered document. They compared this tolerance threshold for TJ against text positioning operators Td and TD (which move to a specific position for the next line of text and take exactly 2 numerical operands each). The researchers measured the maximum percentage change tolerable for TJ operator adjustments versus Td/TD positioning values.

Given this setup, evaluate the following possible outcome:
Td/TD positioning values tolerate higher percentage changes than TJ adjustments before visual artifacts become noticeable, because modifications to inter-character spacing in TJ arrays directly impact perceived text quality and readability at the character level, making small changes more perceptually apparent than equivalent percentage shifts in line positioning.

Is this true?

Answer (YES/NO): NO